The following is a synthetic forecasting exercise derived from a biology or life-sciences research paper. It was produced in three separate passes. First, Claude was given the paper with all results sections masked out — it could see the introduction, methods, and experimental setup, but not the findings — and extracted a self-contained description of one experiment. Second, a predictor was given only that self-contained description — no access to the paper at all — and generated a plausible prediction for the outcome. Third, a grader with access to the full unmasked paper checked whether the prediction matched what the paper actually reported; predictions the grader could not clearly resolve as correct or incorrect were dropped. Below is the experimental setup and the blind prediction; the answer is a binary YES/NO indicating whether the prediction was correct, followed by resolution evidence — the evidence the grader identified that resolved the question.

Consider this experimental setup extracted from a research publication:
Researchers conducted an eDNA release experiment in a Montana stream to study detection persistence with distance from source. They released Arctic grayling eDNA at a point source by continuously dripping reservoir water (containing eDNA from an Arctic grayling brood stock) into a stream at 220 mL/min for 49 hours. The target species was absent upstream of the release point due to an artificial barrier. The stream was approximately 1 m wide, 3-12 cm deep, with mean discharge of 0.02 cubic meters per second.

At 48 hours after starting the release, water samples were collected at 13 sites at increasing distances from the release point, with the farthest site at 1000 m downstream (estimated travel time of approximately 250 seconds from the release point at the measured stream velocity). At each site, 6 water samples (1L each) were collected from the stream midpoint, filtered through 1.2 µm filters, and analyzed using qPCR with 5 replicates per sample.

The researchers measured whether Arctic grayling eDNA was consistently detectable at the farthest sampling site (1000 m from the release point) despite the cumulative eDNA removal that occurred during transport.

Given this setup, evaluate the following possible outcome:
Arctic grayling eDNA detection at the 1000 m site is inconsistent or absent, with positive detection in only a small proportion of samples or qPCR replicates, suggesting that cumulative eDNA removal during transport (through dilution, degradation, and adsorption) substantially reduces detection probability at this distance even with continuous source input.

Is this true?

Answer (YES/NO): NO